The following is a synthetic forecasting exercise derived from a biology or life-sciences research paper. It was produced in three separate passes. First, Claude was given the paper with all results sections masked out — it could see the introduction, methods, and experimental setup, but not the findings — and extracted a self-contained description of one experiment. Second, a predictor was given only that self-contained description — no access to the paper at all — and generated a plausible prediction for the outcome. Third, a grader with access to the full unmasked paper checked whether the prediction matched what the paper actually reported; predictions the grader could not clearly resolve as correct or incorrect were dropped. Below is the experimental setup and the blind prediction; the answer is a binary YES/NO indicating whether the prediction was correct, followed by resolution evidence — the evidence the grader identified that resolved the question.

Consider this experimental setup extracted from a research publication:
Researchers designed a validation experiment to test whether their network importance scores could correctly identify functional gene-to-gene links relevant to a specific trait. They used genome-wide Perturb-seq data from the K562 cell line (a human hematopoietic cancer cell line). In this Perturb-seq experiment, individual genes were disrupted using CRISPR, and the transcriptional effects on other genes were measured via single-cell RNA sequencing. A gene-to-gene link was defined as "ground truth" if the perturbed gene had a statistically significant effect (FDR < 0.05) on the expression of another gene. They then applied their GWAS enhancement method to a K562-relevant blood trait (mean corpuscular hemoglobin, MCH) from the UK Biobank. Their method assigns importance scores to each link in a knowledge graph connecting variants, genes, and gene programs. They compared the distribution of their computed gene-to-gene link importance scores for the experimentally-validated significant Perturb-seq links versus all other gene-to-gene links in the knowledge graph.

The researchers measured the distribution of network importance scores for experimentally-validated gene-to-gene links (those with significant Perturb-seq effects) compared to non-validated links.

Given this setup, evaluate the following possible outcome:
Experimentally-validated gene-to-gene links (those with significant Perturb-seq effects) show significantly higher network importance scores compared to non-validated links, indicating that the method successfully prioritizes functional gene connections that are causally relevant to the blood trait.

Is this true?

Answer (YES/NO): YES